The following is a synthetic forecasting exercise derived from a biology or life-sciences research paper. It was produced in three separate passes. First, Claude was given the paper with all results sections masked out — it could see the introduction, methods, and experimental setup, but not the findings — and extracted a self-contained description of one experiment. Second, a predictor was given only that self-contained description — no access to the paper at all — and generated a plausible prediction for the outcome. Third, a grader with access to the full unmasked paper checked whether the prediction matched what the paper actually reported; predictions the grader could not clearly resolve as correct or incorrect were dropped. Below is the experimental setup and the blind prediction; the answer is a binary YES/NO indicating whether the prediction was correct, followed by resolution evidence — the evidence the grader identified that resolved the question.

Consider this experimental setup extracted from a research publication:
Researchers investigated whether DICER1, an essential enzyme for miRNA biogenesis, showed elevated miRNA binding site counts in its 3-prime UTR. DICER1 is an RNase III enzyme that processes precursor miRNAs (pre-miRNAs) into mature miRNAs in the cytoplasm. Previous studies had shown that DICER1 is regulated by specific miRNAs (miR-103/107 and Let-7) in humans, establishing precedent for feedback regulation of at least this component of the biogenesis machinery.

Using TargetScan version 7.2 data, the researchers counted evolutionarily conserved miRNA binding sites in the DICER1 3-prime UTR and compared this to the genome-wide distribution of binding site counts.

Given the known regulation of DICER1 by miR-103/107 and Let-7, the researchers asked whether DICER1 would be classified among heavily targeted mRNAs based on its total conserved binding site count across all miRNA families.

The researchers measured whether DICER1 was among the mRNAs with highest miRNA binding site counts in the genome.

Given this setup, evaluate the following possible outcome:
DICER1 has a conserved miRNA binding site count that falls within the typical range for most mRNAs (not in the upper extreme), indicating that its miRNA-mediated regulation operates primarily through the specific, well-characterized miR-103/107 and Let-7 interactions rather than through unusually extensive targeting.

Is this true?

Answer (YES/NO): NO